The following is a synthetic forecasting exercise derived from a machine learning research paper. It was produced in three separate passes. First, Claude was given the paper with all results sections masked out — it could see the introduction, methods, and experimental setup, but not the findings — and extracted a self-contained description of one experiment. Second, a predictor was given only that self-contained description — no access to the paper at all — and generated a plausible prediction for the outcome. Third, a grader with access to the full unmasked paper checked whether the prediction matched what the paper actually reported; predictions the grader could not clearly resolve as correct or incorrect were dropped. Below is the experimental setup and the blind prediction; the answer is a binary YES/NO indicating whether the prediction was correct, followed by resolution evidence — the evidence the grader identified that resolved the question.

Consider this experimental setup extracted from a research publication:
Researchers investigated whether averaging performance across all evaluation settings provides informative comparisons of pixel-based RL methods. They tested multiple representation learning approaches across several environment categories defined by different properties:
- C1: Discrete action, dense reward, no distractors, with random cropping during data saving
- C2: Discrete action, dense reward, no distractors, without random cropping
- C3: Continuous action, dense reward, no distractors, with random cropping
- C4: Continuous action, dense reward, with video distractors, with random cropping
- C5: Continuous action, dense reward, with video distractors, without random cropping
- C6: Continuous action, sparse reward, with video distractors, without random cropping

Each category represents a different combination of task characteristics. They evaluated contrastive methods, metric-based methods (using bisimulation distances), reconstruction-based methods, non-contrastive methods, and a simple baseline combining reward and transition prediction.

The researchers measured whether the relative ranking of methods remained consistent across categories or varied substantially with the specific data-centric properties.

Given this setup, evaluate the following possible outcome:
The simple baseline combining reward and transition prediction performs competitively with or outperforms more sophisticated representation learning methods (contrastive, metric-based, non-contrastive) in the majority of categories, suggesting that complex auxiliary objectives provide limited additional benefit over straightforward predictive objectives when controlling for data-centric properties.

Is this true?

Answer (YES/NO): NO